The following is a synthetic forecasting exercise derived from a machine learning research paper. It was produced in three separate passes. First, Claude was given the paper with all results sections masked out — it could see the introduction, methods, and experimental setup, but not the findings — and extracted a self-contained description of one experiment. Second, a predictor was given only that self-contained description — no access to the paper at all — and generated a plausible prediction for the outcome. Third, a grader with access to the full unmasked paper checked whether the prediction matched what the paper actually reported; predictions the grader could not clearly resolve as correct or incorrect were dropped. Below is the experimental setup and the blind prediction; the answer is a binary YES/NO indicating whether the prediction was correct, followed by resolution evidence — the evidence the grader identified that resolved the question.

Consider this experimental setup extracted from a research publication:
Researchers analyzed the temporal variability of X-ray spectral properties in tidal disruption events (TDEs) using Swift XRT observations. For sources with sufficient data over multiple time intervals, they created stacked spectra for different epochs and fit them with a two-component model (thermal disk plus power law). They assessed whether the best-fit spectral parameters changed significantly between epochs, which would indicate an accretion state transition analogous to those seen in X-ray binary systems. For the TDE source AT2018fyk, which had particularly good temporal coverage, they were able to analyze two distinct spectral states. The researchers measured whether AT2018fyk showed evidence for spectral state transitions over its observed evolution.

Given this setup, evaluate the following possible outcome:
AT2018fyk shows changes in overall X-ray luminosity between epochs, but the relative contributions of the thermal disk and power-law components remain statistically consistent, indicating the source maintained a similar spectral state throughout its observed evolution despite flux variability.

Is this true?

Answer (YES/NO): NO